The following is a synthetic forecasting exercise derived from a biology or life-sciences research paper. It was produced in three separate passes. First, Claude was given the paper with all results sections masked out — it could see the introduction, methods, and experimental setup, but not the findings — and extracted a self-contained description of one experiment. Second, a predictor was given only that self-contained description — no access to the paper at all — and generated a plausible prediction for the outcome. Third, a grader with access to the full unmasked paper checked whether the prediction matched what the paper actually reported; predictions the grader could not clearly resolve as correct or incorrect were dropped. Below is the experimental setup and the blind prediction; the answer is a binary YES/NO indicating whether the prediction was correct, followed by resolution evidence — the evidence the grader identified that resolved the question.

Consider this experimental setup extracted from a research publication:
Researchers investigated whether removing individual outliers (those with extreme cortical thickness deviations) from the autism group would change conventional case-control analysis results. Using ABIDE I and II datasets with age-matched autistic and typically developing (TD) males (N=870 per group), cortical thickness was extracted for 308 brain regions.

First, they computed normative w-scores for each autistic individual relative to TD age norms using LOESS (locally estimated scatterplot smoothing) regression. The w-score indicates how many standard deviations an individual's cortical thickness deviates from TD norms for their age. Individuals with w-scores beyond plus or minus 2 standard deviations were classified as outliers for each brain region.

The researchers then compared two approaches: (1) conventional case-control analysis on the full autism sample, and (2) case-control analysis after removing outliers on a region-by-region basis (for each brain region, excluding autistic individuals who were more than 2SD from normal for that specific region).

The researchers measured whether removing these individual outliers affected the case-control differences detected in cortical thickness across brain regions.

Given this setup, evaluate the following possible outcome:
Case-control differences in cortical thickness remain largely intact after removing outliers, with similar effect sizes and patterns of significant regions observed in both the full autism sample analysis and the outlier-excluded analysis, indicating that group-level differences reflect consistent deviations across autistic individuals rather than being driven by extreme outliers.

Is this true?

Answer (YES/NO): NO